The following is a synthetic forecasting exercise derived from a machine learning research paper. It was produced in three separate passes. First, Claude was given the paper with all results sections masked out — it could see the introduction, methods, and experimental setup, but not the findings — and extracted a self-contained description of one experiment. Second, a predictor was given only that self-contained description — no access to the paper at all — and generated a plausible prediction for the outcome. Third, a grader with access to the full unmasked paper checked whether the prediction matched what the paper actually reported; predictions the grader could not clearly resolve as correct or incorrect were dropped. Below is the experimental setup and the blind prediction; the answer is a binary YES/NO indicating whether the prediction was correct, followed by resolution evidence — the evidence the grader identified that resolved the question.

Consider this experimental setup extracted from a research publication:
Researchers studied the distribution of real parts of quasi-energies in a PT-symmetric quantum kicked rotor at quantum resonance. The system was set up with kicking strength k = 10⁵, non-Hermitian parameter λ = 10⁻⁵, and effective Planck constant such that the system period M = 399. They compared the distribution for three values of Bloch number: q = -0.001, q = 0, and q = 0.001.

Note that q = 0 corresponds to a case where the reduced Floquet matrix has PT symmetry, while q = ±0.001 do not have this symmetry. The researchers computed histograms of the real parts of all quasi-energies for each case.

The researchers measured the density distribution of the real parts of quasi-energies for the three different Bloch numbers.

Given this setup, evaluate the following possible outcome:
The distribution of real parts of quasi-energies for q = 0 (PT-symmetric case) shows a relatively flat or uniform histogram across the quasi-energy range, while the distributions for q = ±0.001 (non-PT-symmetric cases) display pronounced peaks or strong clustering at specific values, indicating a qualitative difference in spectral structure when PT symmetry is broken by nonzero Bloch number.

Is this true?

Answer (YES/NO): NO